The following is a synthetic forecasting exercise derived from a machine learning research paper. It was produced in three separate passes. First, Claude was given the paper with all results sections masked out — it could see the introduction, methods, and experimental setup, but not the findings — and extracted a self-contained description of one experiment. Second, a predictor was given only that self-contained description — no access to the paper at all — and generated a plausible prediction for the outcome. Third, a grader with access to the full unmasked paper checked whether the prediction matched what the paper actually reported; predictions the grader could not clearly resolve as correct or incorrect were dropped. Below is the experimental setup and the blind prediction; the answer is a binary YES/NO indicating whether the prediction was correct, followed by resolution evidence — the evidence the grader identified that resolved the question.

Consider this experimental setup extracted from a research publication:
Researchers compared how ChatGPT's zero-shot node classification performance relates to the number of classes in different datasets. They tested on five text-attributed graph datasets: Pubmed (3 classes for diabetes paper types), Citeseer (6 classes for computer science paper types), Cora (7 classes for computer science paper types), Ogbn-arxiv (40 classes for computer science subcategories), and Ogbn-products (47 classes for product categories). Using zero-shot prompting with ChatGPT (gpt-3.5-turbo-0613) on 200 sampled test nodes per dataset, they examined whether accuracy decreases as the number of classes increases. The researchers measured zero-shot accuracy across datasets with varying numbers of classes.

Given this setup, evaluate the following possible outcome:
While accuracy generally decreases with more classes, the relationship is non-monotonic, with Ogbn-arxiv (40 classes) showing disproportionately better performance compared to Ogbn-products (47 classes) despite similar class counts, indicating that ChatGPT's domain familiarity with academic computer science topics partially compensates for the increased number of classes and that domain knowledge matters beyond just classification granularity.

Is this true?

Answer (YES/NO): NO